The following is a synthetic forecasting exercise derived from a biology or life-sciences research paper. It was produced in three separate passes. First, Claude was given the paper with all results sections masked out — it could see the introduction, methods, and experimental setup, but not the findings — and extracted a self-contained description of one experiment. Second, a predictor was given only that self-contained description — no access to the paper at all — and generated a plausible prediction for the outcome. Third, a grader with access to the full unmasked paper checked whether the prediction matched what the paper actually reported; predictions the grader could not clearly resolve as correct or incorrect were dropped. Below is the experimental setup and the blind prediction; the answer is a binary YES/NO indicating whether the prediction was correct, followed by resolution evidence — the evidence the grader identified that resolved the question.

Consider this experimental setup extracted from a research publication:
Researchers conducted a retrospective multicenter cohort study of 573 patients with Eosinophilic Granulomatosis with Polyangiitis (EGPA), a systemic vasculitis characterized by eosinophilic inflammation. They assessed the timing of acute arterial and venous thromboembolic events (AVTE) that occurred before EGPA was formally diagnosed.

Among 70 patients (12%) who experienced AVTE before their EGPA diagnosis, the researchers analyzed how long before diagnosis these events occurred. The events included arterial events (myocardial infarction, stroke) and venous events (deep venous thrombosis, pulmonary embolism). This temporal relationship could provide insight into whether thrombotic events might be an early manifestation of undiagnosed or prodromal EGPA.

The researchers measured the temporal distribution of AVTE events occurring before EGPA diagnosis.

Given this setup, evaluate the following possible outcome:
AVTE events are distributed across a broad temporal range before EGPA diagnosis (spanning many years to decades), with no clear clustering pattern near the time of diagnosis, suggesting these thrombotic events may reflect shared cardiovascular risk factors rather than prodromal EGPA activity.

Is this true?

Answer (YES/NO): NO